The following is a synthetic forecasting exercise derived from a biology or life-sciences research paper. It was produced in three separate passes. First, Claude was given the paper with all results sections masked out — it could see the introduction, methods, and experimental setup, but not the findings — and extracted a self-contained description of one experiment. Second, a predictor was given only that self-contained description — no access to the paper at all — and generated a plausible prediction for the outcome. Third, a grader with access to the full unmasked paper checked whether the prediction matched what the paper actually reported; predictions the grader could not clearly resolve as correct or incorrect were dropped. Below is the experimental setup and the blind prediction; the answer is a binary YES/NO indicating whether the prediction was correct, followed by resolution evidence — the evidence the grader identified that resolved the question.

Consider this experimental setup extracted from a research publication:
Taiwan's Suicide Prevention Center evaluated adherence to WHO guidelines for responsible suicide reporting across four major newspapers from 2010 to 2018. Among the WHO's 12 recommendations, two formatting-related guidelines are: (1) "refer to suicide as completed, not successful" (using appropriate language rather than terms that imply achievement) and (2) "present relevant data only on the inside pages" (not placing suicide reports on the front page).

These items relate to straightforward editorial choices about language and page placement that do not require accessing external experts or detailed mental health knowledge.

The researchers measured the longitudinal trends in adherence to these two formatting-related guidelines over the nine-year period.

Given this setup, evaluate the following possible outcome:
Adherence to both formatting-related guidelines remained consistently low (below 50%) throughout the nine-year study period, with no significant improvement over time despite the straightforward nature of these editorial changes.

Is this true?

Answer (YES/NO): NO